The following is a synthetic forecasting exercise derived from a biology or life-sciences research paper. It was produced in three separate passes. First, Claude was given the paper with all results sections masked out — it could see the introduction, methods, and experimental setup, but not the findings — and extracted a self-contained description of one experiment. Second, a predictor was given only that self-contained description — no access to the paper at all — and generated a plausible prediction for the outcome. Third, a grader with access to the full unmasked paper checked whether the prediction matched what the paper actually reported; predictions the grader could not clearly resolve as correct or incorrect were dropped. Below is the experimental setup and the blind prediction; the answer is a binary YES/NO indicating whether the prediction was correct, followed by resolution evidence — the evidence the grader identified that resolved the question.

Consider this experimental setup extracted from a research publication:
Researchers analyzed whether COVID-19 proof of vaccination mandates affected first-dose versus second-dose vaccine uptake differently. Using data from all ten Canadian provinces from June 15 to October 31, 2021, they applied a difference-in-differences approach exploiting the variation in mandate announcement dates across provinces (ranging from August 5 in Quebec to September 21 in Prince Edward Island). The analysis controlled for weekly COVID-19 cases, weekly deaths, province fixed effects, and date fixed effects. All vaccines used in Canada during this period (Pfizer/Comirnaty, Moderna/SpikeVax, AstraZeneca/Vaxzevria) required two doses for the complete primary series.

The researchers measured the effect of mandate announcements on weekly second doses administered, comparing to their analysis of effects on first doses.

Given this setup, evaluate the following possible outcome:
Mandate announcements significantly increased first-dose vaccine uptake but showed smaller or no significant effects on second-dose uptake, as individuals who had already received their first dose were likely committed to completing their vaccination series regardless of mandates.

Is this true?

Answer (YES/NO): YES